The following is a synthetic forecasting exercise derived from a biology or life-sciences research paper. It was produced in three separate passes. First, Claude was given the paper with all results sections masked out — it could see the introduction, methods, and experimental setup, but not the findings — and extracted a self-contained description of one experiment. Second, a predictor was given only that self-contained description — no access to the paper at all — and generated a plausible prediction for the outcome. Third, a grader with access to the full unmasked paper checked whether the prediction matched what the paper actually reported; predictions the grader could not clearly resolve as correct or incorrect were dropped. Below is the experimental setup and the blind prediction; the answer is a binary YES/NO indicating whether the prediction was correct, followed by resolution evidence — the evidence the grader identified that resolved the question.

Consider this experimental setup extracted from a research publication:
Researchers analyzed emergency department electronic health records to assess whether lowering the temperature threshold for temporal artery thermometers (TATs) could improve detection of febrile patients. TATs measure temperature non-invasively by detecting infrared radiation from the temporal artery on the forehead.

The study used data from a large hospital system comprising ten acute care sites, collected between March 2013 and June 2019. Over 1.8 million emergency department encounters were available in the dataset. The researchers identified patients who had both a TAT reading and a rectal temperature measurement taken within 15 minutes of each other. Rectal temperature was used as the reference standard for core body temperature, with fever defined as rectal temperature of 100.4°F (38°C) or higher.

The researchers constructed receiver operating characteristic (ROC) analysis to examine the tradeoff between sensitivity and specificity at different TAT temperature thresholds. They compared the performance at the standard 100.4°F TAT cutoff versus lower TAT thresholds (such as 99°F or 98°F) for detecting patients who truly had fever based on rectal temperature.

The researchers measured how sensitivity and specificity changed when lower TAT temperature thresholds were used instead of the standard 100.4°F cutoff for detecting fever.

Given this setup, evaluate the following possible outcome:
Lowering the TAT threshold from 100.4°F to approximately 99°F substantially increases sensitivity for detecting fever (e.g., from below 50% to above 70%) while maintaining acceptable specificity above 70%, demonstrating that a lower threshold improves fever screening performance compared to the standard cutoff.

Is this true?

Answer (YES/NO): NO